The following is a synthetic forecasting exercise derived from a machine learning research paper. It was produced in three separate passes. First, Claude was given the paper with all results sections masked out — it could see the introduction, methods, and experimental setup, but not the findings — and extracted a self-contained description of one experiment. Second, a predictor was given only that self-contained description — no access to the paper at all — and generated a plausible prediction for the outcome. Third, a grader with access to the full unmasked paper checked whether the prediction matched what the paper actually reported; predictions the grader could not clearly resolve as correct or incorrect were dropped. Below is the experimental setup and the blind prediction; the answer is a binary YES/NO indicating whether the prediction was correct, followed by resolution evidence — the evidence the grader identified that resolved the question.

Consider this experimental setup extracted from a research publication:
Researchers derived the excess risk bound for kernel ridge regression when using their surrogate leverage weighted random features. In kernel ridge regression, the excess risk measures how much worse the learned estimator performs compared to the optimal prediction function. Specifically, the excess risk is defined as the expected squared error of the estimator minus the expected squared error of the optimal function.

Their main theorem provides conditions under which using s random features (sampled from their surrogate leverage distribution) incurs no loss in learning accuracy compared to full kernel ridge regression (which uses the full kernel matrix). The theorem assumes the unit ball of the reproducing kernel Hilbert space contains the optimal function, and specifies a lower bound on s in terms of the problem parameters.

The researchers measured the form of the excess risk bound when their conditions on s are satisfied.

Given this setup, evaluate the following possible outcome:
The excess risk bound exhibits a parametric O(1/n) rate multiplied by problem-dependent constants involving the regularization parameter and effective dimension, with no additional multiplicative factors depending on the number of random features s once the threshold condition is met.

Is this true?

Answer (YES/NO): NO